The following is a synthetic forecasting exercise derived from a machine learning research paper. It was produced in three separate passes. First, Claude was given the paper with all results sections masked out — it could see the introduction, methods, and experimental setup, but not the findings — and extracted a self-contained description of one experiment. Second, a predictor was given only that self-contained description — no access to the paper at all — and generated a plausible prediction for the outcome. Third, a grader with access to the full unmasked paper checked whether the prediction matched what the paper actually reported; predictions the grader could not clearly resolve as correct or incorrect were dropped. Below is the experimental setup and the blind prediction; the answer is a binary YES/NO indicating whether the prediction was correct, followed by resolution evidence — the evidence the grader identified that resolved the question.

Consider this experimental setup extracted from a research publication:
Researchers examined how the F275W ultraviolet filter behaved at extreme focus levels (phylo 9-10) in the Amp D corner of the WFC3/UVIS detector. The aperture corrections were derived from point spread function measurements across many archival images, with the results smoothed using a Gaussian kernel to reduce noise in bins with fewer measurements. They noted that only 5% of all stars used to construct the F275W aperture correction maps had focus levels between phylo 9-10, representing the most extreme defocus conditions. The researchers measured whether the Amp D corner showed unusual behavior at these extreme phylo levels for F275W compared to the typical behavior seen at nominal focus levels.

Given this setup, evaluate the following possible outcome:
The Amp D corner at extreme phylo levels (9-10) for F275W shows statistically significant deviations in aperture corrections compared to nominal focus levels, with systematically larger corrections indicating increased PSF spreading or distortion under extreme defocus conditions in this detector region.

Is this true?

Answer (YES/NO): NO